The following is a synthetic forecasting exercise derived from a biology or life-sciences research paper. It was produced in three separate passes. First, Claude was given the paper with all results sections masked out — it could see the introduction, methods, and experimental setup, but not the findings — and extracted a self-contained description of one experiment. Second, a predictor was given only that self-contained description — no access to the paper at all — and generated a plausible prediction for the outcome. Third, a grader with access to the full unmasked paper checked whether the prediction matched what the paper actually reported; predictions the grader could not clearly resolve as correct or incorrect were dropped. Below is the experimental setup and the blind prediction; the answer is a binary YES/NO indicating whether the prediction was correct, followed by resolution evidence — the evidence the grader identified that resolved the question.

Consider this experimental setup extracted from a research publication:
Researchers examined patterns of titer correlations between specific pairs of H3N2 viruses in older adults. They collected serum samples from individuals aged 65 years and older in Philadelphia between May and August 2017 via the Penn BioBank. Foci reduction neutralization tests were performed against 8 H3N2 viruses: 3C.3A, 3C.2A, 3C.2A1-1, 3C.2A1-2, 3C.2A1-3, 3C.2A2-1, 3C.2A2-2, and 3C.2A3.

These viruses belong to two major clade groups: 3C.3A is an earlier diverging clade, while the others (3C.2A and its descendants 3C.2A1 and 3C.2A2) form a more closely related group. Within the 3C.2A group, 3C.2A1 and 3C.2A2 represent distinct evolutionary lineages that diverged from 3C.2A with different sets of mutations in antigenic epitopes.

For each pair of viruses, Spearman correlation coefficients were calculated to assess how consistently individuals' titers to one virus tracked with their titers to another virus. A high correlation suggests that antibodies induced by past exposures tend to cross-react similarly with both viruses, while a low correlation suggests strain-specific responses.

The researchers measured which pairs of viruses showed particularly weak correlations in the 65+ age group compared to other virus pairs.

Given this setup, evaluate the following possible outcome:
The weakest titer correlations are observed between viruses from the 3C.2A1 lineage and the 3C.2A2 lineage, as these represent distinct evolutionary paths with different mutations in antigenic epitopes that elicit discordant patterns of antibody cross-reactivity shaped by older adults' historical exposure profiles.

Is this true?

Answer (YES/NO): NO